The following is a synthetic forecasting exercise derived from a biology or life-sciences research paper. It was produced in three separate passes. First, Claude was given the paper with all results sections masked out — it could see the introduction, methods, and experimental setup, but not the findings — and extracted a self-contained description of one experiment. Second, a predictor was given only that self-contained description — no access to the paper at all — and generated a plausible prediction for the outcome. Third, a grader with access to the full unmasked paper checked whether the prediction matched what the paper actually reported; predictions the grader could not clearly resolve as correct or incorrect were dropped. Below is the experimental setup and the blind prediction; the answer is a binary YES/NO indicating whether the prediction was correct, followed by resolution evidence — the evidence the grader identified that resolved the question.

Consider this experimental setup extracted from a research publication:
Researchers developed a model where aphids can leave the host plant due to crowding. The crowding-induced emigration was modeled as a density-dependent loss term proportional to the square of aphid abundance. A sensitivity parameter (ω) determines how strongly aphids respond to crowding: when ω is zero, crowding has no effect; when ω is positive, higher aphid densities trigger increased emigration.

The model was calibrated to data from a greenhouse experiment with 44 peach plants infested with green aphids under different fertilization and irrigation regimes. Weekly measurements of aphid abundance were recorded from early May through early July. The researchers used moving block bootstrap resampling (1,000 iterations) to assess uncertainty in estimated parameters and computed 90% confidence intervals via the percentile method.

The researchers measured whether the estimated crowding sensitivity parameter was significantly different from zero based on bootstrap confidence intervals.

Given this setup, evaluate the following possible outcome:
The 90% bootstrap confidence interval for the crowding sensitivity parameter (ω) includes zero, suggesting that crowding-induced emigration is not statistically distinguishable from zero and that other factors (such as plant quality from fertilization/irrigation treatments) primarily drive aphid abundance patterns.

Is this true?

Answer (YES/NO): YES